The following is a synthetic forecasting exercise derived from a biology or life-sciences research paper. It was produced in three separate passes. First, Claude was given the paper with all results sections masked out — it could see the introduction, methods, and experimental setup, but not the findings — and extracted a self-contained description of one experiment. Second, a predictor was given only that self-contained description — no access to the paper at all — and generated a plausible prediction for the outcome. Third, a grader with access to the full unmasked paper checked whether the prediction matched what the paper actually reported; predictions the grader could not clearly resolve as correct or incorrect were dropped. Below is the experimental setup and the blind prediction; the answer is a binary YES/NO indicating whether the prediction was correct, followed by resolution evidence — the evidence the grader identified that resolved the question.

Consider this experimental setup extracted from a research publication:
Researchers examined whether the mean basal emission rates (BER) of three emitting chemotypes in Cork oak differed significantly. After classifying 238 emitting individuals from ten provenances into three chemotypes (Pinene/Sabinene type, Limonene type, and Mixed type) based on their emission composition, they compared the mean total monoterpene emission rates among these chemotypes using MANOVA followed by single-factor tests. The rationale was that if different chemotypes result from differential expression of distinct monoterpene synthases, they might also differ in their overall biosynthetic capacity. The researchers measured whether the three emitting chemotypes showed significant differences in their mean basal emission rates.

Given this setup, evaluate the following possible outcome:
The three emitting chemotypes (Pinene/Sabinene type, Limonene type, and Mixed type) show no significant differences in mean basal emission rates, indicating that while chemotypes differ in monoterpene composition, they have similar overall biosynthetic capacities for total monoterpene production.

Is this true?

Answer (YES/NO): YES